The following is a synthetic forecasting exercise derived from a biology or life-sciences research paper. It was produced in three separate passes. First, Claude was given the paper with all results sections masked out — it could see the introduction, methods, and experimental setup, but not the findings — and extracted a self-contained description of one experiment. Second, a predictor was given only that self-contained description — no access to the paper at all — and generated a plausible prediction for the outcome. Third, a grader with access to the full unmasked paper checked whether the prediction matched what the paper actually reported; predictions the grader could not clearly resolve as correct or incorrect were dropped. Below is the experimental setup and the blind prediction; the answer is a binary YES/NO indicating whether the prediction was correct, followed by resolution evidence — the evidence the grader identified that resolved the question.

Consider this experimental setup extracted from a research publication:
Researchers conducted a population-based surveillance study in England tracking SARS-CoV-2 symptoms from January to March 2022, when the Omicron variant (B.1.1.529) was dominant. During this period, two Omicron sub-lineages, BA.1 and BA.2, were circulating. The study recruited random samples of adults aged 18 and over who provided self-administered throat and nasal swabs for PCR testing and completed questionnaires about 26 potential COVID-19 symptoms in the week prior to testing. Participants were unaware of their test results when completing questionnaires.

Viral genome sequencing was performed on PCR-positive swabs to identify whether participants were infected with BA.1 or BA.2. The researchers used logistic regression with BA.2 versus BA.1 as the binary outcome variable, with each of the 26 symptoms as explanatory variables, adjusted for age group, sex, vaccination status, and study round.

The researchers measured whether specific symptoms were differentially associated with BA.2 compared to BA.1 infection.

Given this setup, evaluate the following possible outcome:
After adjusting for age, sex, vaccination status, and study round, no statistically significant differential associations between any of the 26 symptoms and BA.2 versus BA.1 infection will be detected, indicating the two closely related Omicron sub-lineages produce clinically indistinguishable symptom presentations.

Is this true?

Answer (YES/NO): NO